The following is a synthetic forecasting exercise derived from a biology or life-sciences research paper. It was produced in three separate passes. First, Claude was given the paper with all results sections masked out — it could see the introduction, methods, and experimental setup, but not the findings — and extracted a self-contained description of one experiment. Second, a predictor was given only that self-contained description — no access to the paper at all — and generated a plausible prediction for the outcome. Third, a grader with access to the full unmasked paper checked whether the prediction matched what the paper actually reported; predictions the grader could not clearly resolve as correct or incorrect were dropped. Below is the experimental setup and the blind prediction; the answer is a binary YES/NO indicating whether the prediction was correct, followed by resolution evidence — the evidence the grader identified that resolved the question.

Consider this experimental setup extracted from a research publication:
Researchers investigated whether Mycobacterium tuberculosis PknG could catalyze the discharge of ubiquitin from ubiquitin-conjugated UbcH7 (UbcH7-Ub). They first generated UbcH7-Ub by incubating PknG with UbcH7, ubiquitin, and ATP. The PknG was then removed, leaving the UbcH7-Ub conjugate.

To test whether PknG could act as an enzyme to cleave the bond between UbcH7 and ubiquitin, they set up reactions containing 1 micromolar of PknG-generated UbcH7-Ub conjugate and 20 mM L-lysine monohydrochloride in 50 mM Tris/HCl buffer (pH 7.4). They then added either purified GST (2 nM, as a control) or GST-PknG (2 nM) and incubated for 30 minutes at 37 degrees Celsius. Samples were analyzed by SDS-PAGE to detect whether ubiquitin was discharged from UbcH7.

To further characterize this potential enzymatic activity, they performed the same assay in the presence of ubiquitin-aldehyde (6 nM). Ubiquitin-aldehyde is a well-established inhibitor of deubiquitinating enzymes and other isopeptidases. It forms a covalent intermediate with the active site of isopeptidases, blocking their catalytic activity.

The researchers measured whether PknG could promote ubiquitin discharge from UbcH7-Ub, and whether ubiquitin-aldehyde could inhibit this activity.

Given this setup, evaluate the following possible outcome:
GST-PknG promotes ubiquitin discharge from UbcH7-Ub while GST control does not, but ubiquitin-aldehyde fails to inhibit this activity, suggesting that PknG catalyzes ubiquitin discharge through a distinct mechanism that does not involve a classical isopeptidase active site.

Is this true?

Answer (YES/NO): NO